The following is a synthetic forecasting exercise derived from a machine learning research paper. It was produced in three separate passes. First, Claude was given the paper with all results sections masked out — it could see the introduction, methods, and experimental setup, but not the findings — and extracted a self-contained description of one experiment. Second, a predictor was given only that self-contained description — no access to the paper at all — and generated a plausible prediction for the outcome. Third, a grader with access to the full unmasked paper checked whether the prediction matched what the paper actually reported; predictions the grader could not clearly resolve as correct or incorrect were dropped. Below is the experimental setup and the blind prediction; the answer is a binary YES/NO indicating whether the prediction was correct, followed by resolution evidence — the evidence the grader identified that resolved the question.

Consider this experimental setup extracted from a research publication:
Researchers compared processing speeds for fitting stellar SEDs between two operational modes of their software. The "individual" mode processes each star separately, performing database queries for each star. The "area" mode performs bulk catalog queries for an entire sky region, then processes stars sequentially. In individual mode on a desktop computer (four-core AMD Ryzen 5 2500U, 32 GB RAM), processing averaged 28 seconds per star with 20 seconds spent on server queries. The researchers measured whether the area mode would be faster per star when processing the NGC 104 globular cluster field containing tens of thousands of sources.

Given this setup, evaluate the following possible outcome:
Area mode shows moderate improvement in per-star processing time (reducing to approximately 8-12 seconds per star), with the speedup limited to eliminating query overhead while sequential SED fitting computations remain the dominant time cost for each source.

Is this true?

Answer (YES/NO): NO